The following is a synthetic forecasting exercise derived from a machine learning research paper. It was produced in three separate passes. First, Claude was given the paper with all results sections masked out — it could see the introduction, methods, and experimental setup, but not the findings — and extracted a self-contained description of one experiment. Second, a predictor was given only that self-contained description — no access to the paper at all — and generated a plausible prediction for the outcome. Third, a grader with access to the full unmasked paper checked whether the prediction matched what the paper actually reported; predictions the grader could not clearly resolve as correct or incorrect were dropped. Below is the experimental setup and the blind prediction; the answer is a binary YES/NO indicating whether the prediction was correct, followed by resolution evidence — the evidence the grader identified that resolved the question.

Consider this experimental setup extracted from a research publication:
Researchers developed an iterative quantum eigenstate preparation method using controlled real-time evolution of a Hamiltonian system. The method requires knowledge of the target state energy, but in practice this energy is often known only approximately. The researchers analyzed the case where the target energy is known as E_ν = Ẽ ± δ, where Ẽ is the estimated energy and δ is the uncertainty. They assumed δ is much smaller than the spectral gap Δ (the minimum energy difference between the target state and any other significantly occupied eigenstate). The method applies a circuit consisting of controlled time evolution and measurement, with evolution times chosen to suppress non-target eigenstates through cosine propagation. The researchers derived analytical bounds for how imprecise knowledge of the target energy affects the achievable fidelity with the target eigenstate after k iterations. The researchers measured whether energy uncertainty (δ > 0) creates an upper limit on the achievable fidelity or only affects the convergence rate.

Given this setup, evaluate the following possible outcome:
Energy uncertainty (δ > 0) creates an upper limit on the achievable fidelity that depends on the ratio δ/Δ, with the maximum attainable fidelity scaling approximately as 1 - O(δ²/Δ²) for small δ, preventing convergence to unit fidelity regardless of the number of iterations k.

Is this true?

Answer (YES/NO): NO